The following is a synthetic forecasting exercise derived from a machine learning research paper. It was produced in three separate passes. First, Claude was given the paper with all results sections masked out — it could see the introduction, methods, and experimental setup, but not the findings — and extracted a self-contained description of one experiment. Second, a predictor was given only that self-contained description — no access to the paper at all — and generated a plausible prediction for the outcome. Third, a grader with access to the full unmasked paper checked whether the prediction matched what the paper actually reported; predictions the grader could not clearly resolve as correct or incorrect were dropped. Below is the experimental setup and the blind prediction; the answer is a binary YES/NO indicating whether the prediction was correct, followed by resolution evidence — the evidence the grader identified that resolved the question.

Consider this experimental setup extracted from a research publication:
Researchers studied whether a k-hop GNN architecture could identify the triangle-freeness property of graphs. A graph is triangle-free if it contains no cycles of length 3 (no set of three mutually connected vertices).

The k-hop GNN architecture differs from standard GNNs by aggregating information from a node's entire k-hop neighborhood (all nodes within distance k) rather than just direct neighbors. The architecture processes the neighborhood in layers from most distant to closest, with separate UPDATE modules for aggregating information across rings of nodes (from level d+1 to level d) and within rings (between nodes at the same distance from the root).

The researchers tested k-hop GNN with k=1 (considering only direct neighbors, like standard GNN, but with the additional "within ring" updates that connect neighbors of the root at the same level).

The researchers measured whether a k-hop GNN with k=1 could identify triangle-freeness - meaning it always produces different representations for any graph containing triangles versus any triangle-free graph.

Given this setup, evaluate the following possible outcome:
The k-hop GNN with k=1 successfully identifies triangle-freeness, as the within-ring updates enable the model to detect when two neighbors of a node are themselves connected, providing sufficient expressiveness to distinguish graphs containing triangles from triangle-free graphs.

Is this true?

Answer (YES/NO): YES